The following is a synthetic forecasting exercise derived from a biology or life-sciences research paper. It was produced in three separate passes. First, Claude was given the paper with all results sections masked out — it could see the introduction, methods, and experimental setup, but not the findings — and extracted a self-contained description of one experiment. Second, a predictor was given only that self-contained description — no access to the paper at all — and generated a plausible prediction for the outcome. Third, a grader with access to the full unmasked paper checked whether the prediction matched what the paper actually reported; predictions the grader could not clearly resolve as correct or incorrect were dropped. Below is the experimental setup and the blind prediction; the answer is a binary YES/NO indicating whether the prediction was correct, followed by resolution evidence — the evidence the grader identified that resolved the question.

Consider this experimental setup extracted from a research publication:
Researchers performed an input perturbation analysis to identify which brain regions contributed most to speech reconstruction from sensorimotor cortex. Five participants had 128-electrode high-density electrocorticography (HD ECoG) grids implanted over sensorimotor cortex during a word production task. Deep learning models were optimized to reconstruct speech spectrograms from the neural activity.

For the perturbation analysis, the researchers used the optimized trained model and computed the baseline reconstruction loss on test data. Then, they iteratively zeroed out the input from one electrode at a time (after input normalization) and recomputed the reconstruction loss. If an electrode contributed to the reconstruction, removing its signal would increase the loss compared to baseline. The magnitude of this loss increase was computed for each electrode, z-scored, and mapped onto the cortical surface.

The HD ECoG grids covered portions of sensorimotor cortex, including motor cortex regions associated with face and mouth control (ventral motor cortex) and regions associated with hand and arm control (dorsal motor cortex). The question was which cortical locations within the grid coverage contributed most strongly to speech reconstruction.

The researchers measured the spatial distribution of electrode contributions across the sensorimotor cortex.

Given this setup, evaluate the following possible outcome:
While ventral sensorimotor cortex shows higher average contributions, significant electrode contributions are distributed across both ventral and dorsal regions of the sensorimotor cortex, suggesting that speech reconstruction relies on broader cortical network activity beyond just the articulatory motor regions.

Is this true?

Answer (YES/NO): NO